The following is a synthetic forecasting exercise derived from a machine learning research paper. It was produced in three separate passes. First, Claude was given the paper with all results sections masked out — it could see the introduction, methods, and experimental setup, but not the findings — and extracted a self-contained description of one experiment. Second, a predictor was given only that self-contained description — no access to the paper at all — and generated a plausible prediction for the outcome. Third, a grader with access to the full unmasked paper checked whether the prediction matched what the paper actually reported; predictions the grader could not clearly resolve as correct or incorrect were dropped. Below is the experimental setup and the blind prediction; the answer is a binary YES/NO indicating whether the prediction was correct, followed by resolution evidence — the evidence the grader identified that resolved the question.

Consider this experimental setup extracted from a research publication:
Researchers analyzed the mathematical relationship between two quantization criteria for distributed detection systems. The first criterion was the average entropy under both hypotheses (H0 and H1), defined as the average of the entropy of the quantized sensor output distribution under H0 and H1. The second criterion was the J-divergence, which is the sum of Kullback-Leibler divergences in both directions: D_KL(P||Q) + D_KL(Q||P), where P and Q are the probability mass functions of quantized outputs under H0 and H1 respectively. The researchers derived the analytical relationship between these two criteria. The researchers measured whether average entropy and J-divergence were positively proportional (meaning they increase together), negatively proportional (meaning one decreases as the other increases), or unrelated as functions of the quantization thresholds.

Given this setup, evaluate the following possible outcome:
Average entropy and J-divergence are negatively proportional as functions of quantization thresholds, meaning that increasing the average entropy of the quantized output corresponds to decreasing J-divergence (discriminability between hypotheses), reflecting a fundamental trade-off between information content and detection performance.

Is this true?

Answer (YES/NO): NO